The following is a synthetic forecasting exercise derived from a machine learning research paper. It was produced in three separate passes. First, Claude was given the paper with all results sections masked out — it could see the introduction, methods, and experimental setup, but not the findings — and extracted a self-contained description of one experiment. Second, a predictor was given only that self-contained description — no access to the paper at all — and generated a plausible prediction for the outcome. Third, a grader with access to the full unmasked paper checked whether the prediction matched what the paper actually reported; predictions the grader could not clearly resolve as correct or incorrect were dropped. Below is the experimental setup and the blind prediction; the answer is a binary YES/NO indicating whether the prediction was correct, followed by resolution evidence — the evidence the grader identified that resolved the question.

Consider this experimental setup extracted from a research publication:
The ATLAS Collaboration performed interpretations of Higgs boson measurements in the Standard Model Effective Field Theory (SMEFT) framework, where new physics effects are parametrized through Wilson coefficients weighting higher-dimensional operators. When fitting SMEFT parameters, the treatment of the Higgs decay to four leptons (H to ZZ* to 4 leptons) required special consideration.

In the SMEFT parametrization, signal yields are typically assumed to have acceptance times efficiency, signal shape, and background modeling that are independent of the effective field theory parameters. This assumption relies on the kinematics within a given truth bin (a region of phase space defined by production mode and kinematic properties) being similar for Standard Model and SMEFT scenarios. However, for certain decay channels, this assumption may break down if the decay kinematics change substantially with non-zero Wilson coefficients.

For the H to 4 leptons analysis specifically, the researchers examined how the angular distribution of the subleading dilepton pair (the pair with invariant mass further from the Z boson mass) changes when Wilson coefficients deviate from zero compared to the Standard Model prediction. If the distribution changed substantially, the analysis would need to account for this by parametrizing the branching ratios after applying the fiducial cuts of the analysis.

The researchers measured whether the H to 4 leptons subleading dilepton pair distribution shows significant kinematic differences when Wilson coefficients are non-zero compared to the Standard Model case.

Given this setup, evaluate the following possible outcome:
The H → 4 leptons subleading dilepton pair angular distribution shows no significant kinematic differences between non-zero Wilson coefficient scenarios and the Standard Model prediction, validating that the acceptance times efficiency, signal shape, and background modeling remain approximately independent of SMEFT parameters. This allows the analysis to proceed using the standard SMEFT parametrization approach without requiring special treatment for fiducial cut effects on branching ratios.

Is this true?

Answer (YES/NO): NO